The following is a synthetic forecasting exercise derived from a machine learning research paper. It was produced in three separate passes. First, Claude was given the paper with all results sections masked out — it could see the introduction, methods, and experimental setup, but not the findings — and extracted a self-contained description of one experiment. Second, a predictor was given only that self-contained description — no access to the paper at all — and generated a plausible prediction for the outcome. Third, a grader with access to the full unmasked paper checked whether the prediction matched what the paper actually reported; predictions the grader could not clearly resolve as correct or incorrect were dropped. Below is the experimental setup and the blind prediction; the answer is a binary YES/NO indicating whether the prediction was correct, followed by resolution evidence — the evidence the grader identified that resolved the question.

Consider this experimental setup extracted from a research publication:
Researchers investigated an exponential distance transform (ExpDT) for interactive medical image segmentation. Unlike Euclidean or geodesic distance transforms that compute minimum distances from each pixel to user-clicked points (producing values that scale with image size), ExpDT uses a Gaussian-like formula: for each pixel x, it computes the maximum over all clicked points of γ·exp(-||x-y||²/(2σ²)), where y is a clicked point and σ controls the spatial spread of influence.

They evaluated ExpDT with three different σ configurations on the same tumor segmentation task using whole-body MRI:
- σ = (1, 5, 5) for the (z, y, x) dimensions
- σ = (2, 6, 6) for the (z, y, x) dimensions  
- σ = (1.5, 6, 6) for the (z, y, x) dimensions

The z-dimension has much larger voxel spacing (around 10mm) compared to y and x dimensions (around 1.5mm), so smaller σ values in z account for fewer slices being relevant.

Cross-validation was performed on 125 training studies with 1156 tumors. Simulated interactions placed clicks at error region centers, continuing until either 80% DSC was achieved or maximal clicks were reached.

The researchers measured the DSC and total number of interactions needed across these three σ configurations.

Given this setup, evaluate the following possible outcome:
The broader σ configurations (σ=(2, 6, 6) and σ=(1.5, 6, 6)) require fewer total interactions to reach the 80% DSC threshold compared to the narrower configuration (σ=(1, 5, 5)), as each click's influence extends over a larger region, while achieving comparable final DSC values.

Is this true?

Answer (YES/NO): NO